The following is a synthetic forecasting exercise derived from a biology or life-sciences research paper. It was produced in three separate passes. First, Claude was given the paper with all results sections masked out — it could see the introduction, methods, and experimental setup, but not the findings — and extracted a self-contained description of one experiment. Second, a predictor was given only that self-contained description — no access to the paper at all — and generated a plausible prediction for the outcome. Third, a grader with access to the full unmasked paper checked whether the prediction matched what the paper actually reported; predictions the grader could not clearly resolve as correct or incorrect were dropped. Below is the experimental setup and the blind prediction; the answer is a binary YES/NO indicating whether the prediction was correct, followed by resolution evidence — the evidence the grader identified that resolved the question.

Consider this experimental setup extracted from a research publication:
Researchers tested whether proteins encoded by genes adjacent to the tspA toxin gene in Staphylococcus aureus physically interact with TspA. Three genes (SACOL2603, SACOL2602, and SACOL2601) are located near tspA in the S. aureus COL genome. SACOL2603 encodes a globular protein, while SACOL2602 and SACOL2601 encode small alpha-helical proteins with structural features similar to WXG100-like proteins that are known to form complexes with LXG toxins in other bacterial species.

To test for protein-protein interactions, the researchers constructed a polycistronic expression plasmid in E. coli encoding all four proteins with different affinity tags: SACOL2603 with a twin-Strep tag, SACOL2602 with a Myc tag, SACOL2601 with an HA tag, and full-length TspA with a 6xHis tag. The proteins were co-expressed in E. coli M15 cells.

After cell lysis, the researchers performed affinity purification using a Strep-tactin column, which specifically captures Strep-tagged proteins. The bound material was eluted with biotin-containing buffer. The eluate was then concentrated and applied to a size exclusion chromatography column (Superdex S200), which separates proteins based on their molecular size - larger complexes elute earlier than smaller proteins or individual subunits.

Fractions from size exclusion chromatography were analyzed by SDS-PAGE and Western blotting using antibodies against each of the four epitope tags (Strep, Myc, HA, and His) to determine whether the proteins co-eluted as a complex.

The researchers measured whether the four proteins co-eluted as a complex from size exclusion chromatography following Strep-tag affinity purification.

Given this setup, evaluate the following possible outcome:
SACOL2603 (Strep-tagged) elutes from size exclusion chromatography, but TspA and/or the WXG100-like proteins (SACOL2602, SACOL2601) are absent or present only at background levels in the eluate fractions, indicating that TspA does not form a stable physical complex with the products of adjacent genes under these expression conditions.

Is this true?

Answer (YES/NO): NO